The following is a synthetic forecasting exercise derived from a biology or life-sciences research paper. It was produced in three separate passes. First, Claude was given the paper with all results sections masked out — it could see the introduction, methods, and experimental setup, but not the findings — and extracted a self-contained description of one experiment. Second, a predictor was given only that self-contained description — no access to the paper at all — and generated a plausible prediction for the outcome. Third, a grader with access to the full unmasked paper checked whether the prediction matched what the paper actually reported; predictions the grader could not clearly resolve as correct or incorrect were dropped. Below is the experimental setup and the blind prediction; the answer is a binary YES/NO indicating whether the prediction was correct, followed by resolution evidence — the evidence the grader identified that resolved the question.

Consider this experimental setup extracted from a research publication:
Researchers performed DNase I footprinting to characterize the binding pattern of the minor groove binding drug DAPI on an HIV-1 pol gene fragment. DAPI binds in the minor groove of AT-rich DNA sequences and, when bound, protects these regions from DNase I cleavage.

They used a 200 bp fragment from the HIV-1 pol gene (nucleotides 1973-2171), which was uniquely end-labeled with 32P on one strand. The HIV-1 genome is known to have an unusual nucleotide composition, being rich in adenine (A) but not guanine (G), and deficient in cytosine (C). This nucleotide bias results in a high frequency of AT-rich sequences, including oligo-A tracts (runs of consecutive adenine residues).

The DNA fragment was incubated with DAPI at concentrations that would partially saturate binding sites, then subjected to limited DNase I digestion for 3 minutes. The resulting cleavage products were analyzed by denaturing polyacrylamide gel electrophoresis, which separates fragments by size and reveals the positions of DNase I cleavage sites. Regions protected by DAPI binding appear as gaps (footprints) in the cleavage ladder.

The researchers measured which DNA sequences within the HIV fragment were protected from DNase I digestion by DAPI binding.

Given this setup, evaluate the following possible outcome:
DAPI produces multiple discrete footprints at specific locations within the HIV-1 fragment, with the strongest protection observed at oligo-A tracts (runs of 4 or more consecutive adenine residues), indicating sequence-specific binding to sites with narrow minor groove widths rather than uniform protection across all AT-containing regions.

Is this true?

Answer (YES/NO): NO